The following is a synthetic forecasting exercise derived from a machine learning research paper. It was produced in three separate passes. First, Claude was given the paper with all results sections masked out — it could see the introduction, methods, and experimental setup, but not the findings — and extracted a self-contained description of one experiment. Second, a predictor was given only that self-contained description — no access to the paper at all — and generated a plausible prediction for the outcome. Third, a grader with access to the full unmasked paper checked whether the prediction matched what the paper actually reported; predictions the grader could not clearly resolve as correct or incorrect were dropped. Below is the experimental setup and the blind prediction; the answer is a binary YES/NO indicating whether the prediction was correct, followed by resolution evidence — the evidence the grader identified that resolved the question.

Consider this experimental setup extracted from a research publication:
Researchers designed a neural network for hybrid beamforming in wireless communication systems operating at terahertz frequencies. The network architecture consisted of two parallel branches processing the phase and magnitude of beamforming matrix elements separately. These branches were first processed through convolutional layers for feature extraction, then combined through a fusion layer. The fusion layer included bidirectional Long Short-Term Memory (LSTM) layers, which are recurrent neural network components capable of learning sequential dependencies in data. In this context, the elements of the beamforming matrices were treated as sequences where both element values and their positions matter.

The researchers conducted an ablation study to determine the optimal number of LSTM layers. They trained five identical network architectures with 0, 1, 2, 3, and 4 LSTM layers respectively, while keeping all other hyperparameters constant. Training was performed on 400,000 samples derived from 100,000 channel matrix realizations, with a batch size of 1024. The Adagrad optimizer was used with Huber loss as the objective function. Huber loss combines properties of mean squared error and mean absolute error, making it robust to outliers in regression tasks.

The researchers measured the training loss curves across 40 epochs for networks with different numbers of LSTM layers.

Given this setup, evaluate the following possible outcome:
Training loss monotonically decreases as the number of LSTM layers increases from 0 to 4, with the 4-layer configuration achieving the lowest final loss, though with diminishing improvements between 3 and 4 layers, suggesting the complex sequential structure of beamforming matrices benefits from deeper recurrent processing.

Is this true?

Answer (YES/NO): NO